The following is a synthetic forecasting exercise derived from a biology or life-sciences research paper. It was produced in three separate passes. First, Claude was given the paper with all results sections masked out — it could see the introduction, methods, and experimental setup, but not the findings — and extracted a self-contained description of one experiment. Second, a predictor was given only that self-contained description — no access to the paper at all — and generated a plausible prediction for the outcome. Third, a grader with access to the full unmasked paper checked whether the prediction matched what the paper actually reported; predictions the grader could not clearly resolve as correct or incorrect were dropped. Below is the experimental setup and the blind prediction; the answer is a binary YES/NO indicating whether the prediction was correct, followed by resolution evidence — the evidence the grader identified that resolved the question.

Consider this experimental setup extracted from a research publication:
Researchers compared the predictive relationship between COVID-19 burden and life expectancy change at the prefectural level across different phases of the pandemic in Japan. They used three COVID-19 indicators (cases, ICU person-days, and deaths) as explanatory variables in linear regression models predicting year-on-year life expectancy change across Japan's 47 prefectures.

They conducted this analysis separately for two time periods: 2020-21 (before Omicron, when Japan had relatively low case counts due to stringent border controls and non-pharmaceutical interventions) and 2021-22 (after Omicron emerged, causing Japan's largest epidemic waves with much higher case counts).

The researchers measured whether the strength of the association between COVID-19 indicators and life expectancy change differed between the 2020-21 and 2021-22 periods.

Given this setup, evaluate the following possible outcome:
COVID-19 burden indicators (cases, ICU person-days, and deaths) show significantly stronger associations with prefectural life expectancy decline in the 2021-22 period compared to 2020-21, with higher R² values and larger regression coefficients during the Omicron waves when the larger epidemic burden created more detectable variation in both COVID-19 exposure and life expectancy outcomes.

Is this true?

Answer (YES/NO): NO